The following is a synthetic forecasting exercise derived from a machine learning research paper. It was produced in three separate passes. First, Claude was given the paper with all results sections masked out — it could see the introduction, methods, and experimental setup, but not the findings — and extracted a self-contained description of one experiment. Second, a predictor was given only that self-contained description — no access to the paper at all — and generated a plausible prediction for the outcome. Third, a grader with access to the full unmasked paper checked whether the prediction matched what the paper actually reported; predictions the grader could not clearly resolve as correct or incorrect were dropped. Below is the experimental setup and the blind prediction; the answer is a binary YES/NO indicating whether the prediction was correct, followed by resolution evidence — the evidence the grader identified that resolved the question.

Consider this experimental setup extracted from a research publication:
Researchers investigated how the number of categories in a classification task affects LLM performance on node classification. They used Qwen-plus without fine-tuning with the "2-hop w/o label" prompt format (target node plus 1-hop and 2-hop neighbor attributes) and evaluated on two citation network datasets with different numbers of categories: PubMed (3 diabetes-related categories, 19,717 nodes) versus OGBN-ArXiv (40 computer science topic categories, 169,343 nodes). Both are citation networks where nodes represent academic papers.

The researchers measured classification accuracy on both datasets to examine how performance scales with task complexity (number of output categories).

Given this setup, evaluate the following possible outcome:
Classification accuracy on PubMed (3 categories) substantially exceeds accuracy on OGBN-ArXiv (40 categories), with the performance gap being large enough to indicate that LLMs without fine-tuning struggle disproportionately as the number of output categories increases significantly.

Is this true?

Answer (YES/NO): YES